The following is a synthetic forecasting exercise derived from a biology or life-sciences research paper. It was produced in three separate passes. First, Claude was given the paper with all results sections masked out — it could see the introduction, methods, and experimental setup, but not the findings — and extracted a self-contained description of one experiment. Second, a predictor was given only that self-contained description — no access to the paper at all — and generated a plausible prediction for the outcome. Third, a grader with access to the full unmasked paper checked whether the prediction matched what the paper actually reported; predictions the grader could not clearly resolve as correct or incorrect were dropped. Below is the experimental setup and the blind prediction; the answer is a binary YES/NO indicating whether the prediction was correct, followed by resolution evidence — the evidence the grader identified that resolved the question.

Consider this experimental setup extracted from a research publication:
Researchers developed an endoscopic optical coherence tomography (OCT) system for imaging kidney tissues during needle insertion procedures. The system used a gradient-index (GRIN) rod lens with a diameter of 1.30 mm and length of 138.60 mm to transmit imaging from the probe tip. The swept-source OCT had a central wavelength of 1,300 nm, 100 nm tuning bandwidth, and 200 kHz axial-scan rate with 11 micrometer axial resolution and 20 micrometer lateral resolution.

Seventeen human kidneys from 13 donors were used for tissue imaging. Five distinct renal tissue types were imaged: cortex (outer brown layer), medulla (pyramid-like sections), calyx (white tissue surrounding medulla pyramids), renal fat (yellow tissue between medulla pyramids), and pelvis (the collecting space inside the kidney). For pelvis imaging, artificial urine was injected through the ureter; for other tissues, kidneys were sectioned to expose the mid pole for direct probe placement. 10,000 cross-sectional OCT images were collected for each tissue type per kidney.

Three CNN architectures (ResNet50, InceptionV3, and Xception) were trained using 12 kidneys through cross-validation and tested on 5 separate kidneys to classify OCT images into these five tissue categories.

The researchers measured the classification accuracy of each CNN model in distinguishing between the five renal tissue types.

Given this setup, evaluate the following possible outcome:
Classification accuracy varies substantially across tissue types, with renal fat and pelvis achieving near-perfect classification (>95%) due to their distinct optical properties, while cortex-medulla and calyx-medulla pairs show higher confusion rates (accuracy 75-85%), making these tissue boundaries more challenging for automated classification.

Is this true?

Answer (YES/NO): NO